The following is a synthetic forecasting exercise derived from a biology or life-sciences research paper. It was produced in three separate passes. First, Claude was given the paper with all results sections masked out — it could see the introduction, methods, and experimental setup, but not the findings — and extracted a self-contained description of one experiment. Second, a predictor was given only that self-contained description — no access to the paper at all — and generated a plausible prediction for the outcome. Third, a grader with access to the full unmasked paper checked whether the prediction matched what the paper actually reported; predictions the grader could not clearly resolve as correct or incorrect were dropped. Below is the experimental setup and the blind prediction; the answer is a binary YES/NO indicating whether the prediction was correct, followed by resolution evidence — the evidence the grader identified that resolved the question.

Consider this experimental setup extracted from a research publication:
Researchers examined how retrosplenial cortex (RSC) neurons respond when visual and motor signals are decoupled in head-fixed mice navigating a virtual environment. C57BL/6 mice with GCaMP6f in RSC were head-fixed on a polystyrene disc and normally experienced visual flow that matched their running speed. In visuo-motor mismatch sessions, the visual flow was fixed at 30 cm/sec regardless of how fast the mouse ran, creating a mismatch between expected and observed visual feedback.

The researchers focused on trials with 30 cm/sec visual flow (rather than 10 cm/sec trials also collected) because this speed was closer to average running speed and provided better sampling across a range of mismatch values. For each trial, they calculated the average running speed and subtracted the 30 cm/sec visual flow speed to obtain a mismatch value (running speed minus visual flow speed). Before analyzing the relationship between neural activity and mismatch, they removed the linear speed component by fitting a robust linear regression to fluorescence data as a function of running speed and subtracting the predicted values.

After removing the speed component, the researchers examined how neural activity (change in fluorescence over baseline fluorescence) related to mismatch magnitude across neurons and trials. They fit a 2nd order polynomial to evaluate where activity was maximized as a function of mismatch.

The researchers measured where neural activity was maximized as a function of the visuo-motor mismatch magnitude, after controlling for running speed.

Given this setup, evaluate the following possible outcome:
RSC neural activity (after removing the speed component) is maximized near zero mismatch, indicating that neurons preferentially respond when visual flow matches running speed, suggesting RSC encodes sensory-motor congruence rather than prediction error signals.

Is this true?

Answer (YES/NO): YES